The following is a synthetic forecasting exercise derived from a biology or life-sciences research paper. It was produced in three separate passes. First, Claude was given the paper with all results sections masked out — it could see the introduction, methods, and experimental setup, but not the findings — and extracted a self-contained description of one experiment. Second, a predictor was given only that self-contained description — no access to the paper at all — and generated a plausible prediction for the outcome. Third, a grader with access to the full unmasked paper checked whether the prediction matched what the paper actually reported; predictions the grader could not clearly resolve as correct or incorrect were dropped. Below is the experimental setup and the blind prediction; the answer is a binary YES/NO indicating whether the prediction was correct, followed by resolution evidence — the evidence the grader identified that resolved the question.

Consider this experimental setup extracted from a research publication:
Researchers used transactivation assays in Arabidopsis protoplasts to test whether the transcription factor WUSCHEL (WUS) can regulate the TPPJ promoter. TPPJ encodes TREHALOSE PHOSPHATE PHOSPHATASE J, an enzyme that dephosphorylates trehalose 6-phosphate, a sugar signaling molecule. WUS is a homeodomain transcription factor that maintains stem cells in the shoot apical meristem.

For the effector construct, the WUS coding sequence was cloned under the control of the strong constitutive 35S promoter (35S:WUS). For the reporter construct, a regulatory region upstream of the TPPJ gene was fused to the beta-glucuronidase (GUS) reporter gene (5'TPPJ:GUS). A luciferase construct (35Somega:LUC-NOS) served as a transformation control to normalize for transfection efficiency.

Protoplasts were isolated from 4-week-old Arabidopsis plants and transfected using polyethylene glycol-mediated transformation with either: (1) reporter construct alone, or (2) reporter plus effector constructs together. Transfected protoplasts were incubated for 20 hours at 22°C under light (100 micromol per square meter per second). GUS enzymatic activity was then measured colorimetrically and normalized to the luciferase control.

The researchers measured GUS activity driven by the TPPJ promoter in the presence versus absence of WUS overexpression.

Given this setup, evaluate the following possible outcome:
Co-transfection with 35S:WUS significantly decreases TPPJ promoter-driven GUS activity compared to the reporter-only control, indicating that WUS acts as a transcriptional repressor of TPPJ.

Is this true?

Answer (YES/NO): NO